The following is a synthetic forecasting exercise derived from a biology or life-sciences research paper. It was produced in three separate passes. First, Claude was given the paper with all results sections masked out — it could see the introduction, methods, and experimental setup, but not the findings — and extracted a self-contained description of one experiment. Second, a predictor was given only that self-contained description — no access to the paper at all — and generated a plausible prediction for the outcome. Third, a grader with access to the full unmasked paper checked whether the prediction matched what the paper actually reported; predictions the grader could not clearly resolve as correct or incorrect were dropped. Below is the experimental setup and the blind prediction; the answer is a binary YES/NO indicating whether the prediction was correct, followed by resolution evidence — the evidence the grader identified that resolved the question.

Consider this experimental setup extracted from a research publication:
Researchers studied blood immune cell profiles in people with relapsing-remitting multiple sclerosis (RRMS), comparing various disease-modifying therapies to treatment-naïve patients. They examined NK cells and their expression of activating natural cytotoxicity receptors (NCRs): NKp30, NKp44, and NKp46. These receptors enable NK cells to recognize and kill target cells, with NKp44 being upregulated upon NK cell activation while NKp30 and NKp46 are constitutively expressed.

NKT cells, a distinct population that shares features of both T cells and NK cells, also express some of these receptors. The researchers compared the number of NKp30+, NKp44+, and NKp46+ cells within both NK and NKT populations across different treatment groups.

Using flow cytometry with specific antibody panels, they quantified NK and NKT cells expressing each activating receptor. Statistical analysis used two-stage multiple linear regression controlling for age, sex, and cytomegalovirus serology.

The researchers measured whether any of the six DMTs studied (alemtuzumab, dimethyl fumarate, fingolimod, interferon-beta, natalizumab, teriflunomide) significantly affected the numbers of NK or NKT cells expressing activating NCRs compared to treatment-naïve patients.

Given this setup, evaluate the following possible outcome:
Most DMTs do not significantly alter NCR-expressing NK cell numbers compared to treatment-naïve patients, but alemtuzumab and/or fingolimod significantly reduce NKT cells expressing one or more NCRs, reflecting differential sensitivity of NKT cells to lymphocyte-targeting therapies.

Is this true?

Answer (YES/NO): NO